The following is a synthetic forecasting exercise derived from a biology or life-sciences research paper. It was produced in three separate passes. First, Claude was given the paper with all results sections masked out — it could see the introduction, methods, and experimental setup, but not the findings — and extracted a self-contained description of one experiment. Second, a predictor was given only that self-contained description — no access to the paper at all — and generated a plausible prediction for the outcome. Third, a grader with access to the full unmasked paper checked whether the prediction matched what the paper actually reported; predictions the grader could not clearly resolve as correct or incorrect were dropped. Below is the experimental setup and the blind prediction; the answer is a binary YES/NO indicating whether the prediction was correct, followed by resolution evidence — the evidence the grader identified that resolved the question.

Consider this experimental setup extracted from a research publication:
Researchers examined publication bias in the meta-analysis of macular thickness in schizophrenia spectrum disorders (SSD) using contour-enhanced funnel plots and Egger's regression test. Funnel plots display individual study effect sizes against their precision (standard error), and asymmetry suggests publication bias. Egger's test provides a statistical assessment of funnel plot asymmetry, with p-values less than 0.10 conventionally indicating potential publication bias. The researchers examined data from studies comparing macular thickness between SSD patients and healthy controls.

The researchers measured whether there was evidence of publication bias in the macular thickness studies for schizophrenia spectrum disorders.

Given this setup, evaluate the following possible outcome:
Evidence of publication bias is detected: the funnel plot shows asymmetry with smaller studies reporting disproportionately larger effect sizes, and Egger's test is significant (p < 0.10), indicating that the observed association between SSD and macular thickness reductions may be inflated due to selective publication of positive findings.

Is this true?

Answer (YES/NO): YES